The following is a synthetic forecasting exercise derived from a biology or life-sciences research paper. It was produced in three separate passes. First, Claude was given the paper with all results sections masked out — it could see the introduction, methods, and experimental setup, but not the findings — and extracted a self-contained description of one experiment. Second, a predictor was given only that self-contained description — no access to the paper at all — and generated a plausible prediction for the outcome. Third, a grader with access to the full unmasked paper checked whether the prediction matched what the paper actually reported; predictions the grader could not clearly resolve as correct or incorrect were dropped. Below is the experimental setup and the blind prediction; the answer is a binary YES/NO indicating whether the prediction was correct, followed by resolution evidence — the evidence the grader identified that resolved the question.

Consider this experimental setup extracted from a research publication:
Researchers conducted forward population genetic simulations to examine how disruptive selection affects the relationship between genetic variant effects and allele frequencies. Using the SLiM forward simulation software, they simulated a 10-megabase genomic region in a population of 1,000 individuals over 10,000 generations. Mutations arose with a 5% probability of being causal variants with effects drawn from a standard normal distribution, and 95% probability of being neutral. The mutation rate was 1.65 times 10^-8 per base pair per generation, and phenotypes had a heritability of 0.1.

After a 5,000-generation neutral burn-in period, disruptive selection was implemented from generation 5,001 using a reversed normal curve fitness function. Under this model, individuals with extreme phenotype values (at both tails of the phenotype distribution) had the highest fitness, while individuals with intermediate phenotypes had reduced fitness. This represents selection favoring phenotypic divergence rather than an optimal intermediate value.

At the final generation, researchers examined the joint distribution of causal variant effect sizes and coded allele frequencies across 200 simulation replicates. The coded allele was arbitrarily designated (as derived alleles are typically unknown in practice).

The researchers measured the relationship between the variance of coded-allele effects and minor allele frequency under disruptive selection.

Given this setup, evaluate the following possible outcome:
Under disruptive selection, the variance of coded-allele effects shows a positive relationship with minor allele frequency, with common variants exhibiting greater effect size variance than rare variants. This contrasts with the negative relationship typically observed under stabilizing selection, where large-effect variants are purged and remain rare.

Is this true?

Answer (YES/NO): YES